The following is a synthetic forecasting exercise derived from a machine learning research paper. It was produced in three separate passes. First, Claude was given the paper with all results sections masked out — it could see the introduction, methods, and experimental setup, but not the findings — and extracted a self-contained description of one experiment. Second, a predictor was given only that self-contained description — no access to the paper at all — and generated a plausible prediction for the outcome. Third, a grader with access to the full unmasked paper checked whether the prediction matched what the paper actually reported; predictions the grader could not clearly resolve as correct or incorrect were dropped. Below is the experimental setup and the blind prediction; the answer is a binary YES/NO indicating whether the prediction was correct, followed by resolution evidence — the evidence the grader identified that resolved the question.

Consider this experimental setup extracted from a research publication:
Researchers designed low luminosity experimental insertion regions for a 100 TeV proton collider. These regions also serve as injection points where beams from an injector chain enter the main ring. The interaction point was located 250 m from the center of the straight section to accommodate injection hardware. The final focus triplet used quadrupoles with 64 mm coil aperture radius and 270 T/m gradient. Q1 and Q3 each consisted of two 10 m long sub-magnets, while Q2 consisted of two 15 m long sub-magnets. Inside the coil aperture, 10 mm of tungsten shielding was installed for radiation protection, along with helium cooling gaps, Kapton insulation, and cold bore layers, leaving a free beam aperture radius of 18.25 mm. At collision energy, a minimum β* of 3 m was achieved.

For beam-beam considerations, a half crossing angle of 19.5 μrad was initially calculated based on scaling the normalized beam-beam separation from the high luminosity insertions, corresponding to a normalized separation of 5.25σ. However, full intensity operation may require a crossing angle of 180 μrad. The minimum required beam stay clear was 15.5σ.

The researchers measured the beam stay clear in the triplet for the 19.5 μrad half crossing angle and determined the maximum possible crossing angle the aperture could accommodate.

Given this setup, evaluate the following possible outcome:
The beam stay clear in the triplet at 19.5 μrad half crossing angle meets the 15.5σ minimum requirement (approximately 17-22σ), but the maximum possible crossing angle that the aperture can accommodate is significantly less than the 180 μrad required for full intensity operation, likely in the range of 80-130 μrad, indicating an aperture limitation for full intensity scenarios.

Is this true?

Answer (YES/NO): YES